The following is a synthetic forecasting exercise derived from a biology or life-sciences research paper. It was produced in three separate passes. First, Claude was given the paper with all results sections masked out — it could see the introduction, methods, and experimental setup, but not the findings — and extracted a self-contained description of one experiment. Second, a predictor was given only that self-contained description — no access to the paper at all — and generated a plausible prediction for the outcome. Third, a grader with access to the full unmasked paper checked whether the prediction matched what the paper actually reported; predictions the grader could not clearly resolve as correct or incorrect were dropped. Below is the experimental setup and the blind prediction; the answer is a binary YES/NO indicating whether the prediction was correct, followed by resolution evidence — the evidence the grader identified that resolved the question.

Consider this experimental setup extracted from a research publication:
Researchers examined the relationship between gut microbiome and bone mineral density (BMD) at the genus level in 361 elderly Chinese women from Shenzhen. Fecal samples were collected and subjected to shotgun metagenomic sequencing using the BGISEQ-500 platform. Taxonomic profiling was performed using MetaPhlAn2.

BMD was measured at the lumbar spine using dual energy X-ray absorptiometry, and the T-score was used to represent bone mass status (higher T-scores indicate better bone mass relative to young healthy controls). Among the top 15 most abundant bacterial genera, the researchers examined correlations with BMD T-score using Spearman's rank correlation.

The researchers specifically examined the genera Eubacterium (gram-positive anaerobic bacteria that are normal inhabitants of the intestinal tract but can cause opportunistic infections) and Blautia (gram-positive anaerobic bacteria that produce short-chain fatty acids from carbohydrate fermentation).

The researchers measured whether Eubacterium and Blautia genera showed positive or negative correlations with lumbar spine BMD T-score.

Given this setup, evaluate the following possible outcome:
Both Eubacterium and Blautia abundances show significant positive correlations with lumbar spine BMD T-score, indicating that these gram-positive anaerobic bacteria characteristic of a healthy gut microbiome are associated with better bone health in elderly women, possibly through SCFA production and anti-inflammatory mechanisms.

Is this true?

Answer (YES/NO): NO